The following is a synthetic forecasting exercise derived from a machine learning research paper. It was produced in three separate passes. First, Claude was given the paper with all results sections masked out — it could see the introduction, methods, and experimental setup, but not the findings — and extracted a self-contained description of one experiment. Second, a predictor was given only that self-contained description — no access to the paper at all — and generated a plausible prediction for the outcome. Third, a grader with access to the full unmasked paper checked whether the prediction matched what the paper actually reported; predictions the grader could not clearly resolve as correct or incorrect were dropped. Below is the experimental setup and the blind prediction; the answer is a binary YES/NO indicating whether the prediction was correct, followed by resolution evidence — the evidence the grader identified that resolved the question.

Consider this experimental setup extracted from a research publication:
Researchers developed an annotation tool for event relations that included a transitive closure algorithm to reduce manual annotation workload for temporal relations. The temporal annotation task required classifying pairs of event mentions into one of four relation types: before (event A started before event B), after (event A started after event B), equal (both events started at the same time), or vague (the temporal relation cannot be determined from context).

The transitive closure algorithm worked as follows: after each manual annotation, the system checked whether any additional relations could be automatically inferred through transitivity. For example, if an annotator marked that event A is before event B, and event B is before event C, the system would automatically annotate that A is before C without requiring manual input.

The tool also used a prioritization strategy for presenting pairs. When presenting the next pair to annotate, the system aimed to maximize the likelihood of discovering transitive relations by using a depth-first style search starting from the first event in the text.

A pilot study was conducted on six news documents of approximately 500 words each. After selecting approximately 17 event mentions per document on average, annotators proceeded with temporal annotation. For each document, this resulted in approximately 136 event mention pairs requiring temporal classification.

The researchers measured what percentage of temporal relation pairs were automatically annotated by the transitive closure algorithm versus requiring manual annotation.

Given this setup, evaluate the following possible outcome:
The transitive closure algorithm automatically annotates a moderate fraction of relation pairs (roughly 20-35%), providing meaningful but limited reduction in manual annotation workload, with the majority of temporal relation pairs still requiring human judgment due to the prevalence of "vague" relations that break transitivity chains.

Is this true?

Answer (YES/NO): NO